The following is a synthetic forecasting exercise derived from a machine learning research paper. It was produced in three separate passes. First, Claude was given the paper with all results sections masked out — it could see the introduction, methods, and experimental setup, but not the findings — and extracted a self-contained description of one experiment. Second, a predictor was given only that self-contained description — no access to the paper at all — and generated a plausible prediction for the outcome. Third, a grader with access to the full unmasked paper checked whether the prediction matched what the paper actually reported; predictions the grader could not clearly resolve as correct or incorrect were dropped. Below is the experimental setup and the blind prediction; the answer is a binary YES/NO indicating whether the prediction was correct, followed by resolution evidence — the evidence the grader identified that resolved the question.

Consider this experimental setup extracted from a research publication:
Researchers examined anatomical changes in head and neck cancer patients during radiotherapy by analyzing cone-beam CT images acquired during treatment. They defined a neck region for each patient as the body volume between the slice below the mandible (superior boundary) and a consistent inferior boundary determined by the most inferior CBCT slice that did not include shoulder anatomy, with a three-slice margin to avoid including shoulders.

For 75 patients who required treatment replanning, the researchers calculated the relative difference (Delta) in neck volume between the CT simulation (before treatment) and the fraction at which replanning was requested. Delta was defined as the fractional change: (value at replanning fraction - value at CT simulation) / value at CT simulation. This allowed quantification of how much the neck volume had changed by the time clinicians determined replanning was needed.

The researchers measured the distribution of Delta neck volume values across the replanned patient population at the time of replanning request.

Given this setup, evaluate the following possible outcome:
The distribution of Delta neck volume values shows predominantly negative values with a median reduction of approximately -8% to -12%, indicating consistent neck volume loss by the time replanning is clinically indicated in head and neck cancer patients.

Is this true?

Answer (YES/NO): NO